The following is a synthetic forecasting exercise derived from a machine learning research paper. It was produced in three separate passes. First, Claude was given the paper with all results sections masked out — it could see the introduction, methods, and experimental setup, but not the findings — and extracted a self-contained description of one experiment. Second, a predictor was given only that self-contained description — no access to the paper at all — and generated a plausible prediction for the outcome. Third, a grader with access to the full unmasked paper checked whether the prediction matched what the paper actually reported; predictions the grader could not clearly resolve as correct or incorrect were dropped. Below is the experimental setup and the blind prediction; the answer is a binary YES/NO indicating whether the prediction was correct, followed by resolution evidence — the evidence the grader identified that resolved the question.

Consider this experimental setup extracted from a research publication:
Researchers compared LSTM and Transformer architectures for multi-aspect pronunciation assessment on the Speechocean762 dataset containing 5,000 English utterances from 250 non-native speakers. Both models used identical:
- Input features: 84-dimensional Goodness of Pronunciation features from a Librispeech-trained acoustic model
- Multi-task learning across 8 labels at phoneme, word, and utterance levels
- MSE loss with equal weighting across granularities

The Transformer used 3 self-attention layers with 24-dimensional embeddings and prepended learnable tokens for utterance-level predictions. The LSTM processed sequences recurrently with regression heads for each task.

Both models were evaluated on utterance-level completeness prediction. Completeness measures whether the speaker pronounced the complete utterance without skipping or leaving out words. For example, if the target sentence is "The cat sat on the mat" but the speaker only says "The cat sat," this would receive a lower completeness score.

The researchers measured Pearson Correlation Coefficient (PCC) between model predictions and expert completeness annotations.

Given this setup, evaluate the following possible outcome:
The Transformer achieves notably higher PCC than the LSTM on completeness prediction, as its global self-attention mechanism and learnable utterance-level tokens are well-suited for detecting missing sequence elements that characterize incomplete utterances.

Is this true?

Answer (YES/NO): YES